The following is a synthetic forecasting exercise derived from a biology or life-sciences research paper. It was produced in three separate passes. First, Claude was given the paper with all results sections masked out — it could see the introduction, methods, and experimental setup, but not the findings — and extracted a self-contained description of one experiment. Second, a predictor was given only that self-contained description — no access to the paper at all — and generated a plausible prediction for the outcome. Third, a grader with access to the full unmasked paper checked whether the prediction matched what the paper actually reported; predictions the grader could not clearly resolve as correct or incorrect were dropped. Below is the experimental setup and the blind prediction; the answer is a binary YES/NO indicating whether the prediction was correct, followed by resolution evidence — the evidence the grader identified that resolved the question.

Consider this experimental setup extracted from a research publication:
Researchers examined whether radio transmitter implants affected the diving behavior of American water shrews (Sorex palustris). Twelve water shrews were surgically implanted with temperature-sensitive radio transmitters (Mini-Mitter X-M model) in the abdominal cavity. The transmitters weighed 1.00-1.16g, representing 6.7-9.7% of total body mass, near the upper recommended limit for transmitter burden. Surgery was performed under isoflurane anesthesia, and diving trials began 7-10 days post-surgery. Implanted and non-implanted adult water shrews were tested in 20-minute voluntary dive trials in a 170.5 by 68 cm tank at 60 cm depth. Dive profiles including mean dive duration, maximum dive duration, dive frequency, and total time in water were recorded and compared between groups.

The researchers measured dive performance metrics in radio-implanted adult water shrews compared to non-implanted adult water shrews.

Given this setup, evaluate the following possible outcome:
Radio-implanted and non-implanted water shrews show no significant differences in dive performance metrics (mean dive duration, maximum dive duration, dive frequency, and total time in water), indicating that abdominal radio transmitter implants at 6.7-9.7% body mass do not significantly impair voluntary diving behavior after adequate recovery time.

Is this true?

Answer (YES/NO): YES